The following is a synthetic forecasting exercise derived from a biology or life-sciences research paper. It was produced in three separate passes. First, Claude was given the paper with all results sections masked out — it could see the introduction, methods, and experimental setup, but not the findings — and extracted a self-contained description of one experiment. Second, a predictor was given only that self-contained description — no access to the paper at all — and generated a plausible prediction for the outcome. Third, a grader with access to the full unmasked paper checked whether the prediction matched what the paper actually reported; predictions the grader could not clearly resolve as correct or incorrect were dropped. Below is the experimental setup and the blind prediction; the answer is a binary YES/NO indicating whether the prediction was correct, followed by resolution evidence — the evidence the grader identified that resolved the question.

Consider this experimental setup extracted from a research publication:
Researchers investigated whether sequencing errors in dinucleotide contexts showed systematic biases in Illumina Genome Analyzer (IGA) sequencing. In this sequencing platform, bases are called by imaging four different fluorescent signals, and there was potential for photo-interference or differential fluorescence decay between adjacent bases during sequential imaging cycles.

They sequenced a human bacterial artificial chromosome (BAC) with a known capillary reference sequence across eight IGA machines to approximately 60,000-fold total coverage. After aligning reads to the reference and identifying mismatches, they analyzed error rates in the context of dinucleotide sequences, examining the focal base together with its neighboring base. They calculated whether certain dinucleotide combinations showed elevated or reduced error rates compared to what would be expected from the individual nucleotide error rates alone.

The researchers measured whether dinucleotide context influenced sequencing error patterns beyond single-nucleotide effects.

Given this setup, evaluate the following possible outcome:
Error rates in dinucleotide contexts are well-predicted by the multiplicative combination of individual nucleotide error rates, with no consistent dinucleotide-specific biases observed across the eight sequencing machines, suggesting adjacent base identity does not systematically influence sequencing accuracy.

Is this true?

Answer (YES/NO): NO